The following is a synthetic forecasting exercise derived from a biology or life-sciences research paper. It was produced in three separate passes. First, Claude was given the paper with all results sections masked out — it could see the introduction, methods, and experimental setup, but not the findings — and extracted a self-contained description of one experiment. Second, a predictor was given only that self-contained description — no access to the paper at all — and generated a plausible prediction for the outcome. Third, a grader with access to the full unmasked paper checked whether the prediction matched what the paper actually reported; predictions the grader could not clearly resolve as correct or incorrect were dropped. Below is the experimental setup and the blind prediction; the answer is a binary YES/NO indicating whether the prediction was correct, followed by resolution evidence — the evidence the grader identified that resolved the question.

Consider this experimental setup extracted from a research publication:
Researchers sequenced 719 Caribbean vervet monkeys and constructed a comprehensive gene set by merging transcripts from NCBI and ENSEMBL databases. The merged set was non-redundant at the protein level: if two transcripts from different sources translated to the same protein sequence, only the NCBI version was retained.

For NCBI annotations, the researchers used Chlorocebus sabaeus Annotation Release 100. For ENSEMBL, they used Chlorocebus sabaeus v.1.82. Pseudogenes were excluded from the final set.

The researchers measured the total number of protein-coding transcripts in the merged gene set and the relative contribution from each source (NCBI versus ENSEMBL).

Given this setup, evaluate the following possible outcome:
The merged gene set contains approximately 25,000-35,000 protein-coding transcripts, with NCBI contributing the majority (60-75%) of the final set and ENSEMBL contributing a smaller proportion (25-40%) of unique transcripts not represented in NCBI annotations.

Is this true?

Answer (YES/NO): NO